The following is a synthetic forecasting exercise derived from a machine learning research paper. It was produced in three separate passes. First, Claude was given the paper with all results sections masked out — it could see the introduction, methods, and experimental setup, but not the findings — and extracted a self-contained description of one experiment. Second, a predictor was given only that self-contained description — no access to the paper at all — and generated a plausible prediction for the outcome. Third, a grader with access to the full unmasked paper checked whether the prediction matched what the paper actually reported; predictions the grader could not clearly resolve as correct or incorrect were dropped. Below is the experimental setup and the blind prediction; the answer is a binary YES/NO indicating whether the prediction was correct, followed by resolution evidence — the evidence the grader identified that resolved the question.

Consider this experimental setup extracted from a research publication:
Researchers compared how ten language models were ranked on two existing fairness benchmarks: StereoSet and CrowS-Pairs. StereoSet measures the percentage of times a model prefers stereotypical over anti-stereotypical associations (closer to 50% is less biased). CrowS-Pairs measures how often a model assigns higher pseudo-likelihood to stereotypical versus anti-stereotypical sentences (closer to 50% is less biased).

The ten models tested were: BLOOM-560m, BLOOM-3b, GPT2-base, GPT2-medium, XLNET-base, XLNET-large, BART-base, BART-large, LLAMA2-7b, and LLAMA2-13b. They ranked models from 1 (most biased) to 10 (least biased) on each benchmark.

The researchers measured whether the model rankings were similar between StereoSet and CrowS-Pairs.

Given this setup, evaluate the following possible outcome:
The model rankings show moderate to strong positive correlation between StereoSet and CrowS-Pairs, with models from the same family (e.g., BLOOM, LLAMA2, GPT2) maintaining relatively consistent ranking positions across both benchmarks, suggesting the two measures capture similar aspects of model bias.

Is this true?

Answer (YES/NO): YES